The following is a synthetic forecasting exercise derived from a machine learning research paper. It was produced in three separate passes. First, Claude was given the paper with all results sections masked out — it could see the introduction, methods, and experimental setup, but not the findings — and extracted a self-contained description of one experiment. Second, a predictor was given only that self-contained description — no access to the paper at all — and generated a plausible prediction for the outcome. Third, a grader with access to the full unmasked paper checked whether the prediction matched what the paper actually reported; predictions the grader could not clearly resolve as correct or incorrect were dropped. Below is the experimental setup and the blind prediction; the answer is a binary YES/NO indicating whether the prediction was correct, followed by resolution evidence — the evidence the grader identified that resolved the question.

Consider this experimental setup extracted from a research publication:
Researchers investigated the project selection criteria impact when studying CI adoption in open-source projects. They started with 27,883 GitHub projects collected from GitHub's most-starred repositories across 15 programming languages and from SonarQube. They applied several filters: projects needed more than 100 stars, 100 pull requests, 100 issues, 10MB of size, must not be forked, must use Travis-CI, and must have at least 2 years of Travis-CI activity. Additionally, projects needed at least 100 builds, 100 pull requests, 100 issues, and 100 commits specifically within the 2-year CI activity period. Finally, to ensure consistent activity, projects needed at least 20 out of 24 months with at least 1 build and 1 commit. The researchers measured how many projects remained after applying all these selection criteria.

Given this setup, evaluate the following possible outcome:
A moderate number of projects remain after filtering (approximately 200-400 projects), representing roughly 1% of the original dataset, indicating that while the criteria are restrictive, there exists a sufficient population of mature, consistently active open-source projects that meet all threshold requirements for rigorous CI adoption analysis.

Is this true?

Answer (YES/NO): NO